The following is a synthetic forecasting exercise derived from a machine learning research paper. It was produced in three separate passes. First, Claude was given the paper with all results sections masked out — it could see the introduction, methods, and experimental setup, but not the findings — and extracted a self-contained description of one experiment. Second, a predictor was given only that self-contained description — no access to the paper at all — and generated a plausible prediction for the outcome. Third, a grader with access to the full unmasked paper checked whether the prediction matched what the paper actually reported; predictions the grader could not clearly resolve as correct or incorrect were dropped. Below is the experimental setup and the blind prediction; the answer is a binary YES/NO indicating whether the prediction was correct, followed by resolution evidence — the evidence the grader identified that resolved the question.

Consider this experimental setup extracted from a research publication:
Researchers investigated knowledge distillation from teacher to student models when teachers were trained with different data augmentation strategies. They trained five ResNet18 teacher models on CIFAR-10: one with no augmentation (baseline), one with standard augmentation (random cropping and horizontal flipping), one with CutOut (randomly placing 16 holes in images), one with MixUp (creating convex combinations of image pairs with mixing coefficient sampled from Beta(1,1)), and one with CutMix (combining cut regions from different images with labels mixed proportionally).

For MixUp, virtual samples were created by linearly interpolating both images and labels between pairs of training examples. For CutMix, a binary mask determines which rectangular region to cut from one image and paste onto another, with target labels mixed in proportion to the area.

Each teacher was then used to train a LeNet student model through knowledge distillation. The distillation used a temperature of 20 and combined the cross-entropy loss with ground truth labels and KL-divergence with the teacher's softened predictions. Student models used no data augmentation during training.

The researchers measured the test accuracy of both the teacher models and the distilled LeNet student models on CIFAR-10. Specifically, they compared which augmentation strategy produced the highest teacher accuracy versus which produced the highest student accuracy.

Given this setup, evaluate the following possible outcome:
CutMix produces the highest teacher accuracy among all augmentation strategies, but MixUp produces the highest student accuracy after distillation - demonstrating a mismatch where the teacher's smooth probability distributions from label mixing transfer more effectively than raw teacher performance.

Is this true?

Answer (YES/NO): NO